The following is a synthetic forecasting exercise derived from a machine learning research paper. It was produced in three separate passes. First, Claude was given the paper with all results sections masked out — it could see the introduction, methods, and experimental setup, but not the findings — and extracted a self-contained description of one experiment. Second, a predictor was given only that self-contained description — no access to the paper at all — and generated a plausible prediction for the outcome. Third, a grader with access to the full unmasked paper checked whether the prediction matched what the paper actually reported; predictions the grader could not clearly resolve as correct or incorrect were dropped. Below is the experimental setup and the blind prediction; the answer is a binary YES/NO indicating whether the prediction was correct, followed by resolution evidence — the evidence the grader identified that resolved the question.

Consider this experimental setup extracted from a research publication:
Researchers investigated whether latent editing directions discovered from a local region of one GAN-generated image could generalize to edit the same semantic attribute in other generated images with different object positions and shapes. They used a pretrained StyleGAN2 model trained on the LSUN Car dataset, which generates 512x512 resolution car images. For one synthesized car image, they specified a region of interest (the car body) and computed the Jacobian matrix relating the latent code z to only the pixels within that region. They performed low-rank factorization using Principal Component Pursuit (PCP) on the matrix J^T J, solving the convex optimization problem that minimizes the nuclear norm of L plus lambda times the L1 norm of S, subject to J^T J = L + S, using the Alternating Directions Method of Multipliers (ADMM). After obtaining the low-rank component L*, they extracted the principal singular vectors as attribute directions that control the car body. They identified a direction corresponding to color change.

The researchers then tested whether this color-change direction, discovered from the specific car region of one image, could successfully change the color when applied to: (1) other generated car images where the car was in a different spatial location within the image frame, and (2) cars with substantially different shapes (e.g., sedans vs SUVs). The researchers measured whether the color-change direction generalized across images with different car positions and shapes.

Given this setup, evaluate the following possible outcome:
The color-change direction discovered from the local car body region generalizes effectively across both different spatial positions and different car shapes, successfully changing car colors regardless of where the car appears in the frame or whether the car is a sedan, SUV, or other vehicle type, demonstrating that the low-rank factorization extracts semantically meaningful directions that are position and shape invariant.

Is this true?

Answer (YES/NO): YES